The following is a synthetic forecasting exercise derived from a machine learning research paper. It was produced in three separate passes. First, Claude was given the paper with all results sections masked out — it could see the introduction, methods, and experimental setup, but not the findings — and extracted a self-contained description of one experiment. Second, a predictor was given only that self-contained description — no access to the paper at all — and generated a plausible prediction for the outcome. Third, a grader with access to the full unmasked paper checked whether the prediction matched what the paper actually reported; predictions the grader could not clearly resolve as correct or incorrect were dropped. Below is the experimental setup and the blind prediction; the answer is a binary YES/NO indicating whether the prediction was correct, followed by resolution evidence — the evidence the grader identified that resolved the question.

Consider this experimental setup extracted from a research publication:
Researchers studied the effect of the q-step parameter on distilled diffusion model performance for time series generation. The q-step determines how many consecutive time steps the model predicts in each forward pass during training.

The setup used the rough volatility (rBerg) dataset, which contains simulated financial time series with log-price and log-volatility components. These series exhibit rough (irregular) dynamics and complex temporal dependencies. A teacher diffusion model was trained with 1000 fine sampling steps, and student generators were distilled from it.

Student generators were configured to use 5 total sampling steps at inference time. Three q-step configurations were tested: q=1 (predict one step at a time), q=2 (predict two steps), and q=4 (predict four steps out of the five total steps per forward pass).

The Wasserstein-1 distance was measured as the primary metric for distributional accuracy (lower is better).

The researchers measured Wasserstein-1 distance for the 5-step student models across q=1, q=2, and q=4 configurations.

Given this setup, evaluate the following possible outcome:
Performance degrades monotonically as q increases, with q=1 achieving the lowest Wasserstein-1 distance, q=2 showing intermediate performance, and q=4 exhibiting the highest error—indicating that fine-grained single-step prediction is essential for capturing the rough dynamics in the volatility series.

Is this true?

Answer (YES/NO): NO